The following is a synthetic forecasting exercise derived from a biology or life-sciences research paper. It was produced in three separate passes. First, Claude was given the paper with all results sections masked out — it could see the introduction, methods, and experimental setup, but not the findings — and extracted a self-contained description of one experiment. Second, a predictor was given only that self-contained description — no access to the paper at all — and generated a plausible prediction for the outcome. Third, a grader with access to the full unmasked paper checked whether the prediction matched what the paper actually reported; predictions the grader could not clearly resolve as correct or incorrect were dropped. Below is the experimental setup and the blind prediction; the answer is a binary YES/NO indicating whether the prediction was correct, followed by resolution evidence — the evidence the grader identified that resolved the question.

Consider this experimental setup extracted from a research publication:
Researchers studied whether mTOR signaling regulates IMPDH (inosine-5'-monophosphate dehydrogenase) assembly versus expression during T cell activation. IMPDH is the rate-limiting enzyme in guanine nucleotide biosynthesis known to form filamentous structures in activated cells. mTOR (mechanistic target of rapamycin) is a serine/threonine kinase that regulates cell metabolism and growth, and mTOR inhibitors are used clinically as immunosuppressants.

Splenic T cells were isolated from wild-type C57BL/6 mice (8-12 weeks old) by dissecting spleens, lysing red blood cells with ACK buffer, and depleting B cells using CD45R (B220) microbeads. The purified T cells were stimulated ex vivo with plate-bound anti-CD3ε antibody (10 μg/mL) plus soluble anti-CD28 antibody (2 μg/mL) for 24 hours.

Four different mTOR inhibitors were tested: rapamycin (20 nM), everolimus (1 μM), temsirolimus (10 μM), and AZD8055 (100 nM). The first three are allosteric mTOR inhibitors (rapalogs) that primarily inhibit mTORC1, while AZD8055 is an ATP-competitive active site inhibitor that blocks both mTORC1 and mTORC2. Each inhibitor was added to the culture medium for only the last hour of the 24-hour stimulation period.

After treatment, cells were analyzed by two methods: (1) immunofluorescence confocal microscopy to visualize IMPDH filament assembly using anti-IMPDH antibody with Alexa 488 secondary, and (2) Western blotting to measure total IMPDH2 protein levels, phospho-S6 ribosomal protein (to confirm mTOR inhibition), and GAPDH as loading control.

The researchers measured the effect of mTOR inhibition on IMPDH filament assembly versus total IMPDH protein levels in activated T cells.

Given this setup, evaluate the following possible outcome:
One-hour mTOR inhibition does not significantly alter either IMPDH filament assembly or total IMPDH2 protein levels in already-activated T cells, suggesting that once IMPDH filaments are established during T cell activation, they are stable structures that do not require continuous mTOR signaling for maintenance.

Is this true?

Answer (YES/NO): NO